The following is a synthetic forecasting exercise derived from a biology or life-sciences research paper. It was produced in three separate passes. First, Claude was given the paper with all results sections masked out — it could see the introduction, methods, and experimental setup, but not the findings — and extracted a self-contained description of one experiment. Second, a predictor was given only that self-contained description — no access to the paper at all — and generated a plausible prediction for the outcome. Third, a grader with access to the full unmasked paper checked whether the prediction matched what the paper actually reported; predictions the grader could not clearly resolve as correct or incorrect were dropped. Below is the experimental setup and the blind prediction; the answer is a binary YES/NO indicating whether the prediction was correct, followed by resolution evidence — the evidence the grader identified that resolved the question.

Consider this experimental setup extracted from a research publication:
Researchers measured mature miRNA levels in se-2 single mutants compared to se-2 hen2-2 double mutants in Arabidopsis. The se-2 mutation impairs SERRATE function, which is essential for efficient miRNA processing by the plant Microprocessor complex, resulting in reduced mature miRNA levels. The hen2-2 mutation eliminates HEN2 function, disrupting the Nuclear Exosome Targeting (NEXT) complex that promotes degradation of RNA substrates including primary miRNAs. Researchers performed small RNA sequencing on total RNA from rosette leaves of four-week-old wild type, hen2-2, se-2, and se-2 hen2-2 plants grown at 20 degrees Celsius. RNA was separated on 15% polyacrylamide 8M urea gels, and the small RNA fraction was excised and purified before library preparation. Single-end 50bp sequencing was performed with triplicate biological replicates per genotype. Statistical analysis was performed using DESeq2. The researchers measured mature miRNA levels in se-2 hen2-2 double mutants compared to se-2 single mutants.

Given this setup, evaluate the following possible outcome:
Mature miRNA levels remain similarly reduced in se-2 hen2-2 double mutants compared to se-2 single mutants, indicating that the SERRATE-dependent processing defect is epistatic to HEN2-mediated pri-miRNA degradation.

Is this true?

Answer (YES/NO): NO